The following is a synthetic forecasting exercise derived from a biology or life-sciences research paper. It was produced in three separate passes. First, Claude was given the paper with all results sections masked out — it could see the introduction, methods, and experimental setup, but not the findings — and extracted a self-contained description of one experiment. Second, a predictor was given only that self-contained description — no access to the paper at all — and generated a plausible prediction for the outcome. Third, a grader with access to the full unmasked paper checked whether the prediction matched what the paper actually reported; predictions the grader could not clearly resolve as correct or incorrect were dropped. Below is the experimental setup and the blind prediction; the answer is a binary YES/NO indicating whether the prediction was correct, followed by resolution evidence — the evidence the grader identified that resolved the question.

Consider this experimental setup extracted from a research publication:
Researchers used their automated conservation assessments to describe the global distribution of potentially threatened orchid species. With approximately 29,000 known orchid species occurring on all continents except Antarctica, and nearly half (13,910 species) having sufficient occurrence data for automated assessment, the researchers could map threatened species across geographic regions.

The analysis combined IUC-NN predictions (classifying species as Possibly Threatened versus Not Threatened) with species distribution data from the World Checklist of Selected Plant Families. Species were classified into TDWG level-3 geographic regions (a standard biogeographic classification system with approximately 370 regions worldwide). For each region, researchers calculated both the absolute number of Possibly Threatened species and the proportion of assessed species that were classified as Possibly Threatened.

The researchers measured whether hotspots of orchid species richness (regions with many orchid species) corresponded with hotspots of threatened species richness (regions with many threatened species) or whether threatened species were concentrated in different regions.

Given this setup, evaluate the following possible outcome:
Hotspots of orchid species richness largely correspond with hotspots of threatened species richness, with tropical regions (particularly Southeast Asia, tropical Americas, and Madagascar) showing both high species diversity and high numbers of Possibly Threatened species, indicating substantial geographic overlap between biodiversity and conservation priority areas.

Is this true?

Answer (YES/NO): YES